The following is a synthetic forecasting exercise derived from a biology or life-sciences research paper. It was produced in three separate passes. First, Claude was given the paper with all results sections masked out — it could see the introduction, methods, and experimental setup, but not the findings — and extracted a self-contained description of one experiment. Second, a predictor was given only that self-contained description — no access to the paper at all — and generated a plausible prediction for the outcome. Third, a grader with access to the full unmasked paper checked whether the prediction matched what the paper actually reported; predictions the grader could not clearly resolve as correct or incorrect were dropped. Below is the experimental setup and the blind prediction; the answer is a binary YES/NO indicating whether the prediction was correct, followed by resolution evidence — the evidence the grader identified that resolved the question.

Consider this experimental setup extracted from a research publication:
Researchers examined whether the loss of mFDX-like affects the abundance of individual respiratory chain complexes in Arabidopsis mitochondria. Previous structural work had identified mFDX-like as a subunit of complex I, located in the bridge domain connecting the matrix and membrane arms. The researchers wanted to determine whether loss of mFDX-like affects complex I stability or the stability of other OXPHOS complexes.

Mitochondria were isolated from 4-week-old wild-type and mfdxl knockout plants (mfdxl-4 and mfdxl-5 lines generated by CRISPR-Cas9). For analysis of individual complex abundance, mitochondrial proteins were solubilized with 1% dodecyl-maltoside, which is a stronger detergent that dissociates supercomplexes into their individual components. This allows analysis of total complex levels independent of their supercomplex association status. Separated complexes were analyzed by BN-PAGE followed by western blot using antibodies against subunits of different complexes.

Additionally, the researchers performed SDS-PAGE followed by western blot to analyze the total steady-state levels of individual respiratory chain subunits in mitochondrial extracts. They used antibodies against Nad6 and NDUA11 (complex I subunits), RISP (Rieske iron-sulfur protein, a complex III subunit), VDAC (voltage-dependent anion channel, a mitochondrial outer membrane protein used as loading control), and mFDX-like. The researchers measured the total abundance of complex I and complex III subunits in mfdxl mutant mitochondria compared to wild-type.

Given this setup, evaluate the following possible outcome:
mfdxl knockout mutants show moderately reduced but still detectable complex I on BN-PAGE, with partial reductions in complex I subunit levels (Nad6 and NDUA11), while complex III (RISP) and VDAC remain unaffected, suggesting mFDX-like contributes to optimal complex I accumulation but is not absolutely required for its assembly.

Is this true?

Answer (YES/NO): NO